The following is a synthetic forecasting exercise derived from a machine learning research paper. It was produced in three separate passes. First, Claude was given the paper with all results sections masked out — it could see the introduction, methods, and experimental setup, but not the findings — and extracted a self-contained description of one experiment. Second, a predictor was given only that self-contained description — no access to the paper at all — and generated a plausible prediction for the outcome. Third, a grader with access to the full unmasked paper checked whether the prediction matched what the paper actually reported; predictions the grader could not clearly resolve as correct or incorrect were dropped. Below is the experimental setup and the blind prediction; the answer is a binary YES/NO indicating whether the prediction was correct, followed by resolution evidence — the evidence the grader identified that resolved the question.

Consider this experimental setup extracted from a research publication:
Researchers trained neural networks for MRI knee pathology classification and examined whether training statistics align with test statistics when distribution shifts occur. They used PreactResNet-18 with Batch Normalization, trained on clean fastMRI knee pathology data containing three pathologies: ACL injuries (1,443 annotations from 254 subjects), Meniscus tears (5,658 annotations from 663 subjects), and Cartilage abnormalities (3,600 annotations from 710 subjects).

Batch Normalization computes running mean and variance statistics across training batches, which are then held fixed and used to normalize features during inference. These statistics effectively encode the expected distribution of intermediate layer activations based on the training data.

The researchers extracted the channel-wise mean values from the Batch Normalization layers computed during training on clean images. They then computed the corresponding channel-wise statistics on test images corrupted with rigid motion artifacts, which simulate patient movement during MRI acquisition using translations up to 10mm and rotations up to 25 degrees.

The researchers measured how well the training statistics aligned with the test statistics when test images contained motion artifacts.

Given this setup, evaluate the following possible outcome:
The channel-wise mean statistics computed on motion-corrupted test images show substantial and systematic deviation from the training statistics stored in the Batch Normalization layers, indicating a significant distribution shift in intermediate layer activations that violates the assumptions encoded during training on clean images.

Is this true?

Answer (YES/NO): NO